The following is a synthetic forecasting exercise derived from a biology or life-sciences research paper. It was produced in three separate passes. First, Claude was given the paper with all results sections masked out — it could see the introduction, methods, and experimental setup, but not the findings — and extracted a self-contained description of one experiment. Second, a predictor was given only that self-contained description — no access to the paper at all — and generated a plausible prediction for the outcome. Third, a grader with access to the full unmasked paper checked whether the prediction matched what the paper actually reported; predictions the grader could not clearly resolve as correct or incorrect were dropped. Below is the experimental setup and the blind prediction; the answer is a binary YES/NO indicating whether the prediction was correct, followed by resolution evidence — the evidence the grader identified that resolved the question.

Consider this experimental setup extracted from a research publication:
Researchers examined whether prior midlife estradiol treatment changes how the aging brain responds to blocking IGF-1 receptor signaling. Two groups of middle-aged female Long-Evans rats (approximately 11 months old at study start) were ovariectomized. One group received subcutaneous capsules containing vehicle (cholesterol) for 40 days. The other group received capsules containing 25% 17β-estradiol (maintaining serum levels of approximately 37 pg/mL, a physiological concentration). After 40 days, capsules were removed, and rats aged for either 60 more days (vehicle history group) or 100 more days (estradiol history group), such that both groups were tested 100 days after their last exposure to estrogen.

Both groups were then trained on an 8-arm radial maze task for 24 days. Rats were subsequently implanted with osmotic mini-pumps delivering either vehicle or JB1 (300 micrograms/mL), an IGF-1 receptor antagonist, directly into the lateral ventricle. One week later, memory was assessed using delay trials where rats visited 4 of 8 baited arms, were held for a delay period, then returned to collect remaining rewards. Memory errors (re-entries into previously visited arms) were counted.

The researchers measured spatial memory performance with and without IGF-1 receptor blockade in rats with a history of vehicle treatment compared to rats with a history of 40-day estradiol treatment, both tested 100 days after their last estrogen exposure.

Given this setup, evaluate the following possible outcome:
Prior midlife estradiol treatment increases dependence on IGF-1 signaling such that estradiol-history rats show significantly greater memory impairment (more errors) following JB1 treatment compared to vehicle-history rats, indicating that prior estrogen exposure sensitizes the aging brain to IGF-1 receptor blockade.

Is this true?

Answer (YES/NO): YES